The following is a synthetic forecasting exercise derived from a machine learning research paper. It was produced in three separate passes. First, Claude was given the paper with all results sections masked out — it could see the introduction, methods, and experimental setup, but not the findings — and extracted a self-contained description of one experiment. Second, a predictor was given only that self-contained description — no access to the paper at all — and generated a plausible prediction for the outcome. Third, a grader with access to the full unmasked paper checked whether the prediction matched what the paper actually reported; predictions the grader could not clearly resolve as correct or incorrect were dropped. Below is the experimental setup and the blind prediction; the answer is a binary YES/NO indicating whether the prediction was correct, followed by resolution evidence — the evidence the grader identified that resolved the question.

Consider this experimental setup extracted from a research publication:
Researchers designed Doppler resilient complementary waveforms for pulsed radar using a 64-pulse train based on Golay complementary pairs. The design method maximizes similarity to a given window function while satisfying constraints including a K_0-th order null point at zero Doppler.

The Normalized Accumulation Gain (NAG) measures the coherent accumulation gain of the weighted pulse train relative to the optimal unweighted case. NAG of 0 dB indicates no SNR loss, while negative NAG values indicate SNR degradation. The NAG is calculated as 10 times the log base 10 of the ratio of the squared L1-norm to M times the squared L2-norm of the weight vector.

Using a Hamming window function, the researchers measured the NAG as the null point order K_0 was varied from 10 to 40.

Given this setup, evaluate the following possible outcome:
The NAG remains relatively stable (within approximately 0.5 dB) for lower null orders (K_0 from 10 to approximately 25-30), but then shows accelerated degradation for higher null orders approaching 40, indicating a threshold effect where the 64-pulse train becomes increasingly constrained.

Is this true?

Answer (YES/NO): YES